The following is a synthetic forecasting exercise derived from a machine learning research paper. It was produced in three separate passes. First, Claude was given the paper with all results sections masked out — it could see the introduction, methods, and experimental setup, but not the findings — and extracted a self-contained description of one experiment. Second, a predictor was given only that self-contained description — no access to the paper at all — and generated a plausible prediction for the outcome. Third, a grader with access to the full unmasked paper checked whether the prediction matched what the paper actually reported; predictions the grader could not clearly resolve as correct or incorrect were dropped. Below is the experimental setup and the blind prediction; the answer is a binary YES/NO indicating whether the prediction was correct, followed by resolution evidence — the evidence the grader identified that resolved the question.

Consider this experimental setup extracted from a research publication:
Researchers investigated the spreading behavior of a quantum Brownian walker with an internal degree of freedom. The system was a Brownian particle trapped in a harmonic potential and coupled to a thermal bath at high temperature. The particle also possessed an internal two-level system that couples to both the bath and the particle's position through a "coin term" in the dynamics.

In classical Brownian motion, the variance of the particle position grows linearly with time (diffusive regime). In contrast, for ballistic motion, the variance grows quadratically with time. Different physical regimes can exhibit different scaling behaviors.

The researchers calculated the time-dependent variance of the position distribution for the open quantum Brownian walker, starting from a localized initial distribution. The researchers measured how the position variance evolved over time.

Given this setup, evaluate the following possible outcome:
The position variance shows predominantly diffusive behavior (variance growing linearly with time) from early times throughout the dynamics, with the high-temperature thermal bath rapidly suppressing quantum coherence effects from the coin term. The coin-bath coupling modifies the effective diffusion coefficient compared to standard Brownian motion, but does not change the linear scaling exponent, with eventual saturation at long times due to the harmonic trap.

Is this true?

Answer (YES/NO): NO